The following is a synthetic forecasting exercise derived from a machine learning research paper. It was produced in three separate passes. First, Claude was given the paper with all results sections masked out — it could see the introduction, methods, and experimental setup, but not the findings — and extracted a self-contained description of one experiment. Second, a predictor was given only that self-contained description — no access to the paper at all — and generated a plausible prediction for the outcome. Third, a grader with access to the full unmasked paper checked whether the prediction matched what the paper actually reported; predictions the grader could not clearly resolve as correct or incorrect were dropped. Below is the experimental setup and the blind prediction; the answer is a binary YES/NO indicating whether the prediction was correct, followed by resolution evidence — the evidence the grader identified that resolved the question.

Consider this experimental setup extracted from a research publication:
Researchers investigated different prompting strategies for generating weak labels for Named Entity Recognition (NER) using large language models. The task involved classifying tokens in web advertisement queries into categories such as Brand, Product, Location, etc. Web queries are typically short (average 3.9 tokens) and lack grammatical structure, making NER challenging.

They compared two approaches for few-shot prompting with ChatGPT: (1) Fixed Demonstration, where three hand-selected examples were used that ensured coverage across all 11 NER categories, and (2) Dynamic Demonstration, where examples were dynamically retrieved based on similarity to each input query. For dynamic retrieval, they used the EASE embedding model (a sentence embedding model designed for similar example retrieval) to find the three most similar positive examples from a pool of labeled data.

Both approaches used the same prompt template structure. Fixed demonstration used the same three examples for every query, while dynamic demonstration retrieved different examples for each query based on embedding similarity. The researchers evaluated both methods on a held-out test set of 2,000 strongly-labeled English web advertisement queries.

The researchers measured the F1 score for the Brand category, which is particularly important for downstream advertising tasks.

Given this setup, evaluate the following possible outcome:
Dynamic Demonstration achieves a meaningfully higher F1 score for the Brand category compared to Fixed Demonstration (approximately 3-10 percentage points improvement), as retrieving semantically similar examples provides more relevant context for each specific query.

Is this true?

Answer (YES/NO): NO